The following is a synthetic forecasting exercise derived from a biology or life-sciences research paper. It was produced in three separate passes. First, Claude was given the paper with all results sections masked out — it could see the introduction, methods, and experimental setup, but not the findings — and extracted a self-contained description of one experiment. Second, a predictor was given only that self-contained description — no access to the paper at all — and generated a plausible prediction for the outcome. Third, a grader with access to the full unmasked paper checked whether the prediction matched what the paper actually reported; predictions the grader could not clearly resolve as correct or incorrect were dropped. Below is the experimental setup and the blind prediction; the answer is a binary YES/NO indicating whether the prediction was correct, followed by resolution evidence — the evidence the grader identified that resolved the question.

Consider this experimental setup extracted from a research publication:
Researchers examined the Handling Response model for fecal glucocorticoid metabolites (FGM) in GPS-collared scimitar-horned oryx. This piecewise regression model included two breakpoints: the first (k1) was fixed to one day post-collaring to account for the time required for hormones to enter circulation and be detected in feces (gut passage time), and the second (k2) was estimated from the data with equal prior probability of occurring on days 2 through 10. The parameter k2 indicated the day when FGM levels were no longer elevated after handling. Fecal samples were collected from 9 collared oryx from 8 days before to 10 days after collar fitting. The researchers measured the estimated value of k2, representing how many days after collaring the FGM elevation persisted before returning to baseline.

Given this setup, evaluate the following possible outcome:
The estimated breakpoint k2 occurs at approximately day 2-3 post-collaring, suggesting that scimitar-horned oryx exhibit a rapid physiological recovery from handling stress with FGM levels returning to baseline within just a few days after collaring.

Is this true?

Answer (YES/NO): NO